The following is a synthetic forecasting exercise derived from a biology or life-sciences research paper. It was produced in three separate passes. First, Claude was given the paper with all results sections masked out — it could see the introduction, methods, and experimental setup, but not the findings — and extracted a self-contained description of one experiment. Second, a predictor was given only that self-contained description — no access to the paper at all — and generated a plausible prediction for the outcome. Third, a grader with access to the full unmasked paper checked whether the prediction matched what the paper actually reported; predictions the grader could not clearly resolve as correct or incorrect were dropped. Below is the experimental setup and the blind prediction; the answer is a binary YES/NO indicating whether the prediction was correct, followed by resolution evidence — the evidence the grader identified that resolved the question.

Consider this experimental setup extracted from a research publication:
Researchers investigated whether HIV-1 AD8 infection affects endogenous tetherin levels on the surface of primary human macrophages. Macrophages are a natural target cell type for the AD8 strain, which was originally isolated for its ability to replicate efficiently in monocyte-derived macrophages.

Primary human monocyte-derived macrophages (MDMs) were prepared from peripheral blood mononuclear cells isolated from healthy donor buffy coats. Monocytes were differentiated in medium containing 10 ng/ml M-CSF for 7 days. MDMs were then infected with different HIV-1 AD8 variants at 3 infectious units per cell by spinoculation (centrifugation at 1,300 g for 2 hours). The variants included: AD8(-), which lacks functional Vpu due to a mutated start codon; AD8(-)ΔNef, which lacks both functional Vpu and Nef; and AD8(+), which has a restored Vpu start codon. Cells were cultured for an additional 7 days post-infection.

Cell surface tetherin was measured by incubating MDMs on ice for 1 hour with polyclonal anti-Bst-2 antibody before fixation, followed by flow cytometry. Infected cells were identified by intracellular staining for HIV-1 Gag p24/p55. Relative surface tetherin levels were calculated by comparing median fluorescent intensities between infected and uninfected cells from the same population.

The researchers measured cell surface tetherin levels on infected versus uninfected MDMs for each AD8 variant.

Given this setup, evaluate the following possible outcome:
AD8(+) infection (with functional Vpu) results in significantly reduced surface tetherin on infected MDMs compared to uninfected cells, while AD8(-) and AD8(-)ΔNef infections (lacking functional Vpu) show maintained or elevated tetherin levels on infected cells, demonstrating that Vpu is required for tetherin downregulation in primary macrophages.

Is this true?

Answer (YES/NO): NO